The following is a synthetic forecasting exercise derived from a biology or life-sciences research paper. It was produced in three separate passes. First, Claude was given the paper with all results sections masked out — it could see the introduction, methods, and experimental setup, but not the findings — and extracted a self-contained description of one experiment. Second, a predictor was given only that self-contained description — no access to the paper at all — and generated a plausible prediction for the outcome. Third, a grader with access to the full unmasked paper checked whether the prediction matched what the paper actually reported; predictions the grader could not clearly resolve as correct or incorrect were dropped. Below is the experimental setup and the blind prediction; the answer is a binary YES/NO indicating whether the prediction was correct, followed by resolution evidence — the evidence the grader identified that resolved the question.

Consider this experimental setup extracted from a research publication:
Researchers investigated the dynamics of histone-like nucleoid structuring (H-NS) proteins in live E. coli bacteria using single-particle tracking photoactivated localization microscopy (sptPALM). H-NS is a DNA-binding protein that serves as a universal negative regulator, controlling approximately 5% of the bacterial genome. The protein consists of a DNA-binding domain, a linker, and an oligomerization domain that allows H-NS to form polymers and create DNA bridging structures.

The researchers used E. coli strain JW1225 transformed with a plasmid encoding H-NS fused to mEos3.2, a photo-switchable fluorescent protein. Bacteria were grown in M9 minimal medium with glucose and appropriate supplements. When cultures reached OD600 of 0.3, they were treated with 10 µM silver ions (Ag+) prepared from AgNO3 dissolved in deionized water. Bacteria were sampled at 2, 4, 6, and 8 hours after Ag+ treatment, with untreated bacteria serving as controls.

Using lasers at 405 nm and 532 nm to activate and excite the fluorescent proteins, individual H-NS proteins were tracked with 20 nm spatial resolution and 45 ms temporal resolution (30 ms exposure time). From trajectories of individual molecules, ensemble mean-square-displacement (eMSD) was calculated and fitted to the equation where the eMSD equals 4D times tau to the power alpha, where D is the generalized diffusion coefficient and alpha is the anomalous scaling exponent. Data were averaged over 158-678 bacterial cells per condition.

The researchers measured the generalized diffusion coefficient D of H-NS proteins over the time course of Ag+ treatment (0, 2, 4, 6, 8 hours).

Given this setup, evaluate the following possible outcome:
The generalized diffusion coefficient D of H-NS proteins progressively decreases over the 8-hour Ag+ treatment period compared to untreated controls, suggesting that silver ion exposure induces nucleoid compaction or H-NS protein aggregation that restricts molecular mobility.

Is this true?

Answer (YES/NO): NO